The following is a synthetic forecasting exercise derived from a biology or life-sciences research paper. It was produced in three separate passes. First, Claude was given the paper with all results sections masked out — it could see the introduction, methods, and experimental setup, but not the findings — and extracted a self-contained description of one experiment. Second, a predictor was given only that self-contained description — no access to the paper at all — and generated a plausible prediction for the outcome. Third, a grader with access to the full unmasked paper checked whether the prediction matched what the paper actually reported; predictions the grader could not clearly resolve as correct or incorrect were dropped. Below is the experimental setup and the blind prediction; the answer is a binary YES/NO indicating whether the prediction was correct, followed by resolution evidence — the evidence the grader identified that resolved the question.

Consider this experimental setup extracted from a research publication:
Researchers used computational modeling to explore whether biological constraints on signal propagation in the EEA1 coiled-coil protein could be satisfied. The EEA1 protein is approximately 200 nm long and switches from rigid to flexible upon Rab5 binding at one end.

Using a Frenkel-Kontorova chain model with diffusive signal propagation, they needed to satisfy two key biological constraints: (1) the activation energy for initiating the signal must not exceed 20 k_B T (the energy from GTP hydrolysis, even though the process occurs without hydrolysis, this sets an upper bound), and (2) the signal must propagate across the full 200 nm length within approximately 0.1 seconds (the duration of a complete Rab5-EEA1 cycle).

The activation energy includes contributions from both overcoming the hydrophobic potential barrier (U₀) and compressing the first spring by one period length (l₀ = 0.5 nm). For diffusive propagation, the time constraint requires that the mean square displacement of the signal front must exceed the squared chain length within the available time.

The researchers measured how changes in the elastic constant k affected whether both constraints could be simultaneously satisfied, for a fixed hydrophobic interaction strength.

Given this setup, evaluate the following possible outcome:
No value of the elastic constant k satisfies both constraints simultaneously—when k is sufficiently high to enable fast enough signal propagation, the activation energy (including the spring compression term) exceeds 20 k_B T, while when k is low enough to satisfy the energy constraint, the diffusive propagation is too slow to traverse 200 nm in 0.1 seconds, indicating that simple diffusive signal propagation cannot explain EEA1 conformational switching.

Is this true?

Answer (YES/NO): NO